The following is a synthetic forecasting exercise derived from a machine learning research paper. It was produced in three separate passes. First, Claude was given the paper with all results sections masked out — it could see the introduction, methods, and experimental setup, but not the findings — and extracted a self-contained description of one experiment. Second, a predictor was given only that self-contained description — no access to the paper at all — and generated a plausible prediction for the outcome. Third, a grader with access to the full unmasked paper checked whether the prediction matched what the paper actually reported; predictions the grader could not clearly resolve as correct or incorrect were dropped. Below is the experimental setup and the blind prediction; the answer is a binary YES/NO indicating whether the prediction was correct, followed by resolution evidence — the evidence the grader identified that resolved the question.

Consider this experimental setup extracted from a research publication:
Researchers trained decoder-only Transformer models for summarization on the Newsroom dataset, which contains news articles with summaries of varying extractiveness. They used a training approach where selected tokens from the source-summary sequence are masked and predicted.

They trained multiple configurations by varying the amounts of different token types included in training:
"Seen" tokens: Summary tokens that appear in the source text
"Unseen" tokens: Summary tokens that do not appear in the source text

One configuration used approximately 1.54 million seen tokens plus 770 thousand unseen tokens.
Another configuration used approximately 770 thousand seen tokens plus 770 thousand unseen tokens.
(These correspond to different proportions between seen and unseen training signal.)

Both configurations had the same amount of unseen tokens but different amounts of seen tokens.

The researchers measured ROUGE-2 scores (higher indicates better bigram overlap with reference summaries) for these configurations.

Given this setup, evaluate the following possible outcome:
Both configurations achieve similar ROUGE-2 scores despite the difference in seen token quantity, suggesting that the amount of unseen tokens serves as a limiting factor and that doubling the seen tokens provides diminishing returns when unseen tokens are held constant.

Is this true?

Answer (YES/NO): NO